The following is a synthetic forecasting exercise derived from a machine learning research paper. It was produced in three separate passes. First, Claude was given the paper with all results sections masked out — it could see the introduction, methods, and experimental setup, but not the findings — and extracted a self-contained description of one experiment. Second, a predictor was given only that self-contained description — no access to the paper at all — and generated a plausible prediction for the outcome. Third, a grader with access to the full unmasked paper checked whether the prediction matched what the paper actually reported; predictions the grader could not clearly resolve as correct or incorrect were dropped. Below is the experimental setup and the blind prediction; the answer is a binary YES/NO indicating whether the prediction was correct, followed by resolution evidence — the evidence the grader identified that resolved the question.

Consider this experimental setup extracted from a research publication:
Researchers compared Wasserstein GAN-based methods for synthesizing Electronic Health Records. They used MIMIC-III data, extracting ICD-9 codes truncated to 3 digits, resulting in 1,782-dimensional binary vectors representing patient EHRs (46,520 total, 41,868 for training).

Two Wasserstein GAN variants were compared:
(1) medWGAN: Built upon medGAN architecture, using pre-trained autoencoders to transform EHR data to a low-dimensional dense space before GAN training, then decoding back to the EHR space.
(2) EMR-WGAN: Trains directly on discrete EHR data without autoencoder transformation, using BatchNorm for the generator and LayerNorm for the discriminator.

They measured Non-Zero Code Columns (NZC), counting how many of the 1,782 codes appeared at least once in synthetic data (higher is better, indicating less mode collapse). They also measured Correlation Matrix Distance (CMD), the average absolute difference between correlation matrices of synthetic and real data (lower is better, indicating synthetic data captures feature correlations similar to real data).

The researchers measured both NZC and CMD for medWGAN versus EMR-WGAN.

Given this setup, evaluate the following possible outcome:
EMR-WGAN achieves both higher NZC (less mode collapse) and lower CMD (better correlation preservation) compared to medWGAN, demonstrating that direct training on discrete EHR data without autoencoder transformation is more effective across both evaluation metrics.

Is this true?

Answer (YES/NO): YES